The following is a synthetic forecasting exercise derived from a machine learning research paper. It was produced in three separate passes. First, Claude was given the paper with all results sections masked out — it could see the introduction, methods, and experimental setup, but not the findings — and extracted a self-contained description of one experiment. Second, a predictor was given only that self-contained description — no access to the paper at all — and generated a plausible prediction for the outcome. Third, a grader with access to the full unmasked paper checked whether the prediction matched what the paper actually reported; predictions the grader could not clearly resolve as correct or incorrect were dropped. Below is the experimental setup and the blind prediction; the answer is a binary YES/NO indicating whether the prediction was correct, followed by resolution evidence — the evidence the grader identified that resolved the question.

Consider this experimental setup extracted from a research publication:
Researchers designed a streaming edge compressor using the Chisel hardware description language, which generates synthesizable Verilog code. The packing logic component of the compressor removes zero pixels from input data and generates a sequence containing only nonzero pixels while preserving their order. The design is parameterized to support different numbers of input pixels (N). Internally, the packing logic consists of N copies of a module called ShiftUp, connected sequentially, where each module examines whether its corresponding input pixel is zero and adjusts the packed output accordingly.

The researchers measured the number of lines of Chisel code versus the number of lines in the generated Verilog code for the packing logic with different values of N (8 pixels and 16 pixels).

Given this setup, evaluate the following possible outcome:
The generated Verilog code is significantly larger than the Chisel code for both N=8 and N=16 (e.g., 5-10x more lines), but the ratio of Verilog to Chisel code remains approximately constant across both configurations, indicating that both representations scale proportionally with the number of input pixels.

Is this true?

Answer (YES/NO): NO